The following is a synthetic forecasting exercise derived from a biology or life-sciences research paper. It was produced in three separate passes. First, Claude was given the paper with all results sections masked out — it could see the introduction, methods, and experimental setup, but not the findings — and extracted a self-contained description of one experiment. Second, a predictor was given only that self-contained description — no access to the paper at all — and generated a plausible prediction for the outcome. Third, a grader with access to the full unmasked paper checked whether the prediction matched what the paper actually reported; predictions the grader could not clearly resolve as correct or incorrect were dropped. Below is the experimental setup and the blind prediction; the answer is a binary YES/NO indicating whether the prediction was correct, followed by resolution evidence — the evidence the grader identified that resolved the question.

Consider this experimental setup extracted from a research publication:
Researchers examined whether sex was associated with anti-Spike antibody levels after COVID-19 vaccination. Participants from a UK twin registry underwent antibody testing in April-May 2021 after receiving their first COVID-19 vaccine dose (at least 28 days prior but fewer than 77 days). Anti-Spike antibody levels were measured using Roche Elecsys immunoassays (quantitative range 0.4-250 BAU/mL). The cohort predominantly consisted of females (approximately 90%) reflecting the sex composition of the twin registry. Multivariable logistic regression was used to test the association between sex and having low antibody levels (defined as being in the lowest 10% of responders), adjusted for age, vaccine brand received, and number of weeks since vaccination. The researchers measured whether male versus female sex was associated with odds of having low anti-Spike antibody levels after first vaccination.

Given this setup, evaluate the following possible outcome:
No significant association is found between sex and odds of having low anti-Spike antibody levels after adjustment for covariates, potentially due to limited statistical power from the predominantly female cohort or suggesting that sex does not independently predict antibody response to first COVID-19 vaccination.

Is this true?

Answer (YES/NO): YES